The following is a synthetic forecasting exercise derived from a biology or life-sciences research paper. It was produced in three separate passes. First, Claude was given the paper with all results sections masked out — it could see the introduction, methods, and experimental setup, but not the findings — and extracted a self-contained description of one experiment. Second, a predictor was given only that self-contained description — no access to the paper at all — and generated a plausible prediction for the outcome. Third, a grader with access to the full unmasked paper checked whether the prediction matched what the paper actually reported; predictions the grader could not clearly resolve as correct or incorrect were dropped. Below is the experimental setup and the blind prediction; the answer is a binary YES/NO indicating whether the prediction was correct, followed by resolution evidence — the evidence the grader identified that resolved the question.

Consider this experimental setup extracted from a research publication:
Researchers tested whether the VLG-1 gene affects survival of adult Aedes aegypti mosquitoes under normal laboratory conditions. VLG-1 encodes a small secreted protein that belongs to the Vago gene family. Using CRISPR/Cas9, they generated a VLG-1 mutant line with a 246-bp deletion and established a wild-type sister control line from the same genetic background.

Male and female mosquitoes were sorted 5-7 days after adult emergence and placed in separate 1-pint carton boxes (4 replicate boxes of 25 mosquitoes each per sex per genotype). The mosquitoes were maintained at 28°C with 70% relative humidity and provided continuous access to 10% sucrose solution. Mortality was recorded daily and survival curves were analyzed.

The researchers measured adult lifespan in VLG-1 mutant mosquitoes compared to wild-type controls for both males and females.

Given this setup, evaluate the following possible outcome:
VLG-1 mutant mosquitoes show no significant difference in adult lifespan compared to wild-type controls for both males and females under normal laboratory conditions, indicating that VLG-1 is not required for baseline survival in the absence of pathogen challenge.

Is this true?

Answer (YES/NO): NO